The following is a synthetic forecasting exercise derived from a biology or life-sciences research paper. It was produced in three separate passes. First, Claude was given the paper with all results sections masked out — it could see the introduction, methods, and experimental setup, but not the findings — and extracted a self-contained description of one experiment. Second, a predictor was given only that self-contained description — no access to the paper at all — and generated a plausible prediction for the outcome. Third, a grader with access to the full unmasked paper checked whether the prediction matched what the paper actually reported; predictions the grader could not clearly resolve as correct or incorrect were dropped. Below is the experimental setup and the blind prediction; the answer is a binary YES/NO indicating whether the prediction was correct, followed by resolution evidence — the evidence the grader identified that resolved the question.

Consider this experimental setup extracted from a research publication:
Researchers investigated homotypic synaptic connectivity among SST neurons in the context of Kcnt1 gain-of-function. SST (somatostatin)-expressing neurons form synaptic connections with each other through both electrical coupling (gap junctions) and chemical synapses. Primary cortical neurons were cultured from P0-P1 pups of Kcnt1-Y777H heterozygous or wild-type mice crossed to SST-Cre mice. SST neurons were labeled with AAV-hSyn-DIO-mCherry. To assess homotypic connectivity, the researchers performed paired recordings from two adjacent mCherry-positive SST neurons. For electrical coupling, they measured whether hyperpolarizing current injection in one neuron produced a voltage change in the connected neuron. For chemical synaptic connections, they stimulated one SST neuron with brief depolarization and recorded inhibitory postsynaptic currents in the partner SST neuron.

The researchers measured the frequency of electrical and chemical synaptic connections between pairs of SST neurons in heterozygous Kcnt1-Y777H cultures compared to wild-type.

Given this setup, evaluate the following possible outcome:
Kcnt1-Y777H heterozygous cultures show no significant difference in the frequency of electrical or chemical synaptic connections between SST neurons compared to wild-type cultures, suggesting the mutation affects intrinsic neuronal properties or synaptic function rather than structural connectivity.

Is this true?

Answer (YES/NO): NO